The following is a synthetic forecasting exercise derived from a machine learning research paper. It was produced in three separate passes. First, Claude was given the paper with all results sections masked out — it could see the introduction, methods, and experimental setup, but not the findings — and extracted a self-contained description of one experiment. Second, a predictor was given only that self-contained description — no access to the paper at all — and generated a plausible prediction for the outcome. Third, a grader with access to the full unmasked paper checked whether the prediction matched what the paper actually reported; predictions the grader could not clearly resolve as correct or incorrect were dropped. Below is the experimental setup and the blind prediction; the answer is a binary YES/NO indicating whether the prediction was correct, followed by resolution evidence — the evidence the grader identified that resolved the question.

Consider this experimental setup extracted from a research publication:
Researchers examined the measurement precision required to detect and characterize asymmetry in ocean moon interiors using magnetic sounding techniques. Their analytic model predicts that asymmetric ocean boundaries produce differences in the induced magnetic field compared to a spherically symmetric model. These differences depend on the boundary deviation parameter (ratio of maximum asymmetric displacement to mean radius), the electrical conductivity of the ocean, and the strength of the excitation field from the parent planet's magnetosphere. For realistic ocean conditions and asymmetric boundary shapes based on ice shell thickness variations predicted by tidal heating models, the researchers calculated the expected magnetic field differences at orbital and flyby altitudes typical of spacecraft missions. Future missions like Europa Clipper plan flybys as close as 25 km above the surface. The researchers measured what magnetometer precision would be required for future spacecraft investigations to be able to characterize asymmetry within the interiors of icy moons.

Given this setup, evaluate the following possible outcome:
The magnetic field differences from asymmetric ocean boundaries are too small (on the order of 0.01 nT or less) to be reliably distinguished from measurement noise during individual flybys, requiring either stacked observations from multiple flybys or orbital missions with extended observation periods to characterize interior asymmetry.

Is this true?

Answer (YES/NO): NO